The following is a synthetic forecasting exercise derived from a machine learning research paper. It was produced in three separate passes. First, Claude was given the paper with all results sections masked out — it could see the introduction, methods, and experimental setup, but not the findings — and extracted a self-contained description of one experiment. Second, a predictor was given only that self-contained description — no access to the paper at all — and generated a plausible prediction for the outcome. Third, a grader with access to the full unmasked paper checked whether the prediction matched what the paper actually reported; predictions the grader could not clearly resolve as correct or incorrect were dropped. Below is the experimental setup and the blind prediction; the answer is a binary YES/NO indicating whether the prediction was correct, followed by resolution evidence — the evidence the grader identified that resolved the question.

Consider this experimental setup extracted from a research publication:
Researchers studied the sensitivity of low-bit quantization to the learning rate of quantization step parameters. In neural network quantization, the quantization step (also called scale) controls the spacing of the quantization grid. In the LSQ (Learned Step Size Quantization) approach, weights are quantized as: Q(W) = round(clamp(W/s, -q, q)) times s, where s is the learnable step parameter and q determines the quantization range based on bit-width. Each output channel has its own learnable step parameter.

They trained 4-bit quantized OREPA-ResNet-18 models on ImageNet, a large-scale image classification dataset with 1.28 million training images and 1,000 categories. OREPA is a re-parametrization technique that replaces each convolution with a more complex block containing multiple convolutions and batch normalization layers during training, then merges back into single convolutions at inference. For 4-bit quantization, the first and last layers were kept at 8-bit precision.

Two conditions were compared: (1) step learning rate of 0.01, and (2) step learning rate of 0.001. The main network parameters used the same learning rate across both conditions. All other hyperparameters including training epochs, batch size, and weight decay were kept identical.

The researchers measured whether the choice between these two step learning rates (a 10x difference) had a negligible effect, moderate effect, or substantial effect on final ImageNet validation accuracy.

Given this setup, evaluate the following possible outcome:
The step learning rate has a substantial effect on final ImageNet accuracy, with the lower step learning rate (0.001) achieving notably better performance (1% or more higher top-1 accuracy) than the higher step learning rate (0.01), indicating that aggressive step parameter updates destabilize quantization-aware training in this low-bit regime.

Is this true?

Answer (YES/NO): YES